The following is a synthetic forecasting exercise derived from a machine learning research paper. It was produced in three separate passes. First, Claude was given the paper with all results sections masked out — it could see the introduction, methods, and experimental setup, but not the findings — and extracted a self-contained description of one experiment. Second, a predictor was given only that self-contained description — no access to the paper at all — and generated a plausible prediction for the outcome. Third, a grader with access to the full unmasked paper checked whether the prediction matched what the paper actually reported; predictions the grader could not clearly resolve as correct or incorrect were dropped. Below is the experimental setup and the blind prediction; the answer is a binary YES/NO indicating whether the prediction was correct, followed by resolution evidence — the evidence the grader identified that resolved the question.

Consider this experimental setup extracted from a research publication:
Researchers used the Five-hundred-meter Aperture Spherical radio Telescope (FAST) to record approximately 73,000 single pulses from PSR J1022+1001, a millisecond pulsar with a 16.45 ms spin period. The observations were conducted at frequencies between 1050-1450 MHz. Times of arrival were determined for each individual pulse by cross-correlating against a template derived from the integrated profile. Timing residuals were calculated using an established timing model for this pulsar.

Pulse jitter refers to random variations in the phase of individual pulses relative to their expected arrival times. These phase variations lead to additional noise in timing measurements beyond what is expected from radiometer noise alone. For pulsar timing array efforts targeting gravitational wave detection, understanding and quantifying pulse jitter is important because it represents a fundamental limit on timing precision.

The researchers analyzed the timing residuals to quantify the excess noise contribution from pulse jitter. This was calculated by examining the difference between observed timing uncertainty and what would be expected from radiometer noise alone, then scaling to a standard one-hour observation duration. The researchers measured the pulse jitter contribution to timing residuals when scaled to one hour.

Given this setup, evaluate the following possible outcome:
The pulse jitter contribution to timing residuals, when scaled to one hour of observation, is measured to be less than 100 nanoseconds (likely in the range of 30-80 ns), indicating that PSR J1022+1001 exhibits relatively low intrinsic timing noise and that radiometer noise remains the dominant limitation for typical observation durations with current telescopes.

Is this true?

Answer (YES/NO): NO